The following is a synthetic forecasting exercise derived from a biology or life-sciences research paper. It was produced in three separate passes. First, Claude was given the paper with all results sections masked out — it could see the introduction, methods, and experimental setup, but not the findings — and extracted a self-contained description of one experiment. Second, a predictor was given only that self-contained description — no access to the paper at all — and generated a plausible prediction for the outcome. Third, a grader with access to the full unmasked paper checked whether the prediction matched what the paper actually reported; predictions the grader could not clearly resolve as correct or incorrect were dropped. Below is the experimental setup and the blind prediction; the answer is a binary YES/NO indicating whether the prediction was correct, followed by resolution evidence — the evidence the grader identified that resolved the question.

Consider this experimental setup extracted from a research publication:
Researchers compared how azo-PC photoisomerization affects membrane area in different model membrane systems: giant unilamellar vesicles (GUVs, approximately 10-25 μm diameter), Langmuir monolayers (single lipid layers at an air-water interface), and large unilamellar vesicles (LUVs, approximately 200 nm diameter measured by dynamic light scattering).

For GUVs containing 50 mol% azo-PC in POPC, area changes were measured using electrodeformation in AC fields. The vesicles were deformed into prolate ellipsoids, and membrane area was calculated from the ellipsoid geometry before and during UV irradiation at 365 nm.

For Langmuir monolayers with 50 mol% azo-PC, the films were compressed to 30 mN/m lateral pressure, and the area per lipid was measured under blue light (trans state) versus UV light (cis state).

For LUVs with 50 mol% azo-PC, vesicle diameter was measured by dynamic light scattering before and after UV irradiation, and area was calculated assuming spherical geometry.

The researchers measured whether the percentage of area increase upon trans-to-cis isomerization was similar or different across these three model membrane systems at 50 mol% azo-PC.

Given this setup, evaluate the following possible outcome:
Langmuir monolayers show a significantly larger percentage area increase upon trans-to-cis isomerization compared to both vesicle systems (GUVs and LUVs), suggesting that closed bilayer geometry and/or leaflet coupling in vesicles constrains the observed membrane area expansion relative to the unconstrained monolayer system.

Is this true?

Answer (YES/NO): NO